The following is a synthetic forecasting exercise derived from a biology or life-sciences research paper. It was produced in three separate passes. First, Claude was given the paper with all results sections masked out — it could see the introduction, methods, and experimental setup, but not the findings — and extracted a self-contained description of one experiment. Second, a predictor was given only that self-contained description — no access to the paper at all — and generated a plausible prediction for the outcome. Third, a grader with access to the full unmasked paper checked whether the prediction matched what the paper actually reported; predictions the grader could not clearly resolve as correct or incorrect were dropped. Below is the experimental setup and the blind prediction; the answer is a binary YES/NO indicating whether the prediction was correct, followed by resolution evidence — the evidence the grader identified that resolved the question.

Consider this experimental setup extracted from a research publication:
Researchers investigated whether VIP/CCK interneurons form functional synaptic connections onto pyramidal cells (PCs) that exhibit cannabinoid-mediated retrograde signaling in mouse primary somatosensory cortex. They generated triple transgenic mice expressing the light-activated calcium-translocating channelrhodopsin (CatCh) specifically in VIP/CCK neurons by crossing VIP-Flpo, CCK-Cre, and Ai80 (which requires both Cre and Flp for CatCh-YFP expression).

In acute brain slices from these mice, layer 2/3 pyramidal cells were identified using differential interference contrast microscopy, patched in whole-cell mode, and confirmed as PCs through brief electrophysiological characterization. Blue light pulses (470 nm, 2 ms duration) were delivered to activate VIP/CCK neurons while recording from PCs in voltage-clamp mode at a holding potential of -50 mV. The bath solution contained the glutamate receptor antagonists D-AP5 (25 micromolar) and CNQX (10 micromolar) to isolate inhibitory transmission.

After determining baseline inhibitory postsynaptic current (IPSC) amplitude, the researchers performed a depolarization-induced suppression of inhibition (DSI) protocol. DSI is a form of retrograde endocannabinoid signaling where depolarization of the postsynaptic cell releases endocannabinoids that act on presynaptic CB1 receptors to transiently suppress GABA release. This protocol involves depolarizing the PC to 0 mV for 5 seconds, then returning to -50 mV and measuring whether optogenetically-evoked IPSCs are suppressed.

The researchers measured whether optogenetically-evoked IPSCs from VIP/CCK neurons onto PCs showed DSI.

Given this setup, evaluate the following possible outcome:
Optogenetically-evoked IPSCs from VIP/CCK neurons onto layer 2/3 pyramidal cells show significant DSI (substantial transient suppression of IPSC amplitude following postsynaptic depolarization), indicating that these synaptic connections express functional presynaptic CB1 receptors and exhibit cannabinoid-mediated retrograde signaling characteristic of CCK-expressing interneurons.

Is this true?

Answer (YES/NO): YES